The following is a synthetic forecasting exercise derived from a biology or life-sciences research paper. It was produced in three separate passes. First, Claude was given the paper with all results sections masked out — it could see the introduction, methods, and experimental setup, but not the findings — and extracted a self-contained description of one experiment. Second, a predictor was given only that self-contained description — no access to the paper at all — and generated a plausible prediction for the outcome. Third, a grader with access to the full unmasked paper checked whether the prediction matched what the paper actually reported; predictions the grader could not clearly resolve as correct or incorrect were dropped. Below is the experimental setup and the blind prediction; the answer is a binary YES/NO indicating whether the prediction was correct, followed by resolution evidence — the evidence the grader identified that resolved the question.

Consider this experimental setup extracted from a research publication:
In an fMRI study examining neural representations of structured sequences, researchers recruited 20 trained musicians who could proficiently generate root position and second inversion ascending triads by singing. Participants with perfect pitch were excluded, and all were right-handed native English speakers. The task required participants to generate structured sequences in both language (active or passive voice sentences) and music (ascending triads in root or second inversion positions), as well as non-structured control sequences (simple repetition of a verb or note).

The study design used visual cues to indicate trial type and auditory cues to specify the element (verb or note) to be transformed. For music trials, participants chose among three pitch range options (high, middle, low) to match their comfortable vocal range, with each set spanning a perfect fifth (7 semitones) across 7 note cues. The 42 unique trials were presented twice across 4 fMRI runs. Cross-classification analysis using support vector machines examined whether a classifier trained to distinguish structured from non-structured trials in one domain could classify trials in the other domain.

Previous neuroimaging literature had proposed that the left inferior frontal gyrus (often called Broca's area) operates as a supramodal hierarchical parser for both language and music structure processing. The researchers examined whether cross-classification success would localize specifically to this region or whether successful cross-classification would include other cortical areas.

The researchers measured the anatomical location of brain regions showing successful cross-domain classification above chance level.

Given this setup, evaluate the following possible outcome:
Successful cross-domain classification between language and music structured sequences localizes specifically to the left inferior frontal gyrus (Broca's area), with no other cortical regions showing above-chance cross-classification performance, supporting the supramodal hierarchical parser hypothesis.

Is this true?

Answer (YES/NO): NO